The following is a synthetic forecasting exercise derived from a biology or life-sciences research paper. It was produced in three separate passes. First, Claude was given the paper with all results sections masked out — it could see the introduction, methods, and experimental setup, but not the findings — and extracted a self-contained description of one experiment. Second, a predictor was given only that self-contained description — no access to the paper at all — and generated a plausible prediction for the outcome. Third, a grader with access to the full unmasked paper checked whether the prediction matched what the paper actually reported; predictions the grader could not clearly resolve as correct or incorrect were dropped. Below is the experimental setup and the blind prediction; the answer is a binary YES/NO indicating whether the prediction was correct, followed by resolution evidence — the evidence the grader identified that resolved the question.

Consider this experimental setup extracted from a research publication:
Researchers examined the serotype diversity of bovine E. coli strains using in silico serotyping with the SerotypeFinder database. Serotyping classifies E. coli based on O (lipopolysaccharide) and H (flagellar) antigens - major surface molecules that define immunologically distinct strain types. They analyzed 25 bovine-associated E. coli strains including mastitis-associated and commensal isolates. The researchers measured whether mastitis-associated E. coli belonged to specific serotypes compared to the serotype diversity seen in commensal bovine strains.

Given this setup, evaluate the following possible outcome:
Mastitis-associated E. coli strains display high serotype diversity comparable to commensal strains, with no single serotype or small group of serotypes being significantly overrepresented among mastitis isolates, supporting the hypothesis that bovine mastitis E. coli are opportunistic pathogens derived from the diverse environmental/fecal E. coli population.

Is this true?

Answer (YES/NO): YES